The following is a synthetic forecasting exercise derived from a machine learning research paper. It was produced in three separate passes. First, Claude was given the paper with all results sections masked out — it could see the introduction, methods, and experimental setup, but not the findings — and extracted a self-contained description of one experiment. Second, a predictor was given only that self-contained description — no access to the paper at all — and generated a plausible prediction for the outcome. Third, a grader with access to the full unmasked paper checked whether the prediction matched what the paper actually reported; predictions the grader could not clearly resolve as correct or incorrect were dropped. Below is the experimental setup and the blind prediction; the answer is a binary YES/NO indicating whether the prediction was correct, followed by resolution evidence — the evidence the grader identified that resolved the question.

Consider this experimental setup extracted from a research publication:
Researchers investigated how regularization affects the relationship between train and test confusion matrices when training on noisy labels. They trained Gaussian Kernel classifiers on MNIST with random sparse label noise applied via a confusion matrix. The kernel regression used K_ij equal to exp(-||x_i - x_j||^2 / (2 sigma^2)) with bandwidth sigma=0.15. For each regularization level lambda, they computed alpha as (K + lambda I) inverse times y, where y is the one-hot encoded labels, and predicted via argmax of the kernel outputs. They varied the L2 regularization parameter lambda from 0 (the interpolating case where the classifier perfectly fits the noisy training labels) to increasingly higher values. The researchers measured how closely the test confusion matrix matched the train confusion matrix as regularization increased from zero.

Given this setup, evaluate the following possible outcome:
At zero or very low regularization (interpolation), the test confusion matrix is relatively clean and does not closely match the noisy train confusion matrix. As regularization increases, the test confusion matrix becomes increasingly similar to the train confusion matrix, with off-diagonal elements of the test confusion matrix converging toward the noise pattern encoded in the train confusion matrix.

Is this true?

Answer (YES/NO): NO